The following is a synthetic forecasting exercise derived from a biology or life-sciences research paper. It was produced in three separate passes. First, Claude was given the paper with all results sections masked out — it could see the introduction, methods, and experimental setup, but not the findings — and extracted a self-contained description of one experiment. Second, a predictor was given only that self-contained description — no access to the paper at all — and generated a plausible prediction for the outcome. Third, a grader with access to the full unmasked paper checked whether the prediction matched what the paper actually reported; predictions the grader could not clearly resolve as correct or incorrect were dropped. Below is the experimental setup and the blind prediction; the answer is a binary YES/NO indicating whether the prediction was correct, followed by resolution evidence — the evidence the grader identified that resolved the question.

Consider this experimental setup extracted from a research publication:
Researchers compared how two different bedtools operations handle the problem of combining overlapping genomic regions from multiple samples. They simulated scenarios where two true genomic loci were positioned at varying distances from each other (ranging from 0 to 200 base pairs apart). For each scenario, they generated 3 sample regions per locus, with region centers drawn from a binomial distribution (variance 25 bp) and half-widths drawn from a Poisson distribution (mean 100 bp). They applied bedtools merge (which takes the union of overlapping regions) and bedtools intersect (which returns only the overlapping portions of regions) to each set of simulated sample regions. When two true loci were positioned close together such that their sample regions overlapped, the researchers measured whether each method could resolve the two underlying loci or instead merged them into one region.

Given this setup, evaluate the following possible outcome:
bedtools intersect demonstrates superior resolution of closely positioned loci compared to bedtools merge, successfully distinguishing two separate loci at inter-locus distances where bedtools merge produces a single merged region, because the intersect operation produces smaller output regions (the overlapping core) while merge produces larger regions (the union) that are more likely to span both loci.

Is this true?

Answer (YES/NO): NO